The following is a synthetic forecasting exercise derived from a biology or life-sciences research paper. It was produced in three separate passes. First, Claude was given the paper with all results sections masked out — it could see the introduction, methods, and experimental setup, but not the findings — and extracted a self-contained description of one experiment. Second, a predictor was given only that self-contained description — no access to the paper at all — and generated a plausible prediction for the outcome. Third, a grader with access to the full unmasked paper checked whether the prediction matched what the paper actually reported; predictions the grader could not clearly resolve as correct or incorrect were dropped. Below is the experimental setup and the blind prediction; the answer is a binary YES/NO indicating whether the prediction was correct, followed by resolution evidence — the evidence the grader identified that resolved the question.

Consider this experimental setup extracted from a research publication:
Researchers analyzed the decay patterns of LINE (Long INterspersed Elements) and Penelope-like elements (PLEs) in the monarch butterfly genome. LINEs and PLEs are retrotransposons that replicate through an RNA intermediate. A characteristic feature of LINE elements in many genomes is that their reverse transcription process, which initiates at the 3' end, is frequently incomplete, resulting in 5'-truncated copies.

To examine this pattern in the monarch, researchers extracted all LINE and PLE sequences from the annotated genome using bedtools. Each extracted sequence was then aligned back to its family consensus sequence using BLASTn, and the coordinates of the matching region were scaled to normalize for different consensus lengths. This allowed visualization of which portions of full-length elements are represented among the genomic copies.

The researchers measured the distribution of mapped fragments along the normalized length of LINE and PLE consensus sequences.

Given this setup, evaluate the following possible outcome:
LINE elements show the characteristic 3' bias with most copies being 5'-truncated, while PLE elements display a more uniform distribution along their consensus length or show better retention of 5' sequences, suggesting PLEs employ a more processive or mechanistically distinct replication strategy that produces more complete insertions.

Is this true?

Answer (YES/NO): NO